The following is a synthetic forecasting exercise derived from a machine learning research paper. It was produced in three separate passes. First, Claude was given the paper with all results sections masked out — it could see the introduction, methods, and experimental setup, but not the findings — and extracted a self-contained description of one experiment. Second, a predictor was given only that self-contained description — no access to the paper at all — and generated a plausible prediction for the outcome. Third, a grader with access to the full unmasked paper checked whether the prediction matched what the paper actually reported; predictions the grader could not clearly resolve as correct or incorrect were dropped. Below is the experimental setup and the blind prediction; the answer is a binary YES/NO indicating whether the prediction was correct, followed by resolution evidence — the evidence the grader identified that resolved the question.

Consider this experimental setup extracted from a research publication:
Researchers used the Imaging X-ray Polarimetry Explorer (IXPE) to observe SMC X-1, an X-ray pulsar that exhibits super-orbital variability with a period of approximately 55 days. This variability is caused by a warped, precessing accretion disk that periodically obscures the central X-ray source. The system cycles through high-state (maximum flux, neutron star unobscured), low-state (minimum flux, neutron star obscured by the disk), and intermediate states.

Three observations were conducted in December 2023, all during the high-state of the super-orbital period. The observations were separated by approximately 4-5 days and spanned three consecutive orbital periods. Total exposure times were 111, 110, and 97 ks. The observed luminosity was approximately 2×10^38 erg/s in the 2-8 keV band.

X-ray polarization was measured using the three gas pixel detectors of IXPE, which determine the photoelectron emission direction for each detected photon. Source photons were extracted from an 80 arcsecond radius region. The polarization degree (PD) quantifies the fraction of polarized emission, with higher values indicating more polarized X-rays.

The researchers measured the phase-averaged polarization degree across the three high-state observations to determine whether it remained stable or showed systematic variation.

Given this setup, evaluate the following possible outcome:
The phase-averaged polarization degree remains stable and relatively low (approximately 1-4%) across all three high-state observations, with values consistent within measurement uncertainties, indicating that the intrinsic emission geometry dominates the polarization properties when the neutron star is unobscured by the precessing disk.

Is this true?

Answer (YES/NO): NO